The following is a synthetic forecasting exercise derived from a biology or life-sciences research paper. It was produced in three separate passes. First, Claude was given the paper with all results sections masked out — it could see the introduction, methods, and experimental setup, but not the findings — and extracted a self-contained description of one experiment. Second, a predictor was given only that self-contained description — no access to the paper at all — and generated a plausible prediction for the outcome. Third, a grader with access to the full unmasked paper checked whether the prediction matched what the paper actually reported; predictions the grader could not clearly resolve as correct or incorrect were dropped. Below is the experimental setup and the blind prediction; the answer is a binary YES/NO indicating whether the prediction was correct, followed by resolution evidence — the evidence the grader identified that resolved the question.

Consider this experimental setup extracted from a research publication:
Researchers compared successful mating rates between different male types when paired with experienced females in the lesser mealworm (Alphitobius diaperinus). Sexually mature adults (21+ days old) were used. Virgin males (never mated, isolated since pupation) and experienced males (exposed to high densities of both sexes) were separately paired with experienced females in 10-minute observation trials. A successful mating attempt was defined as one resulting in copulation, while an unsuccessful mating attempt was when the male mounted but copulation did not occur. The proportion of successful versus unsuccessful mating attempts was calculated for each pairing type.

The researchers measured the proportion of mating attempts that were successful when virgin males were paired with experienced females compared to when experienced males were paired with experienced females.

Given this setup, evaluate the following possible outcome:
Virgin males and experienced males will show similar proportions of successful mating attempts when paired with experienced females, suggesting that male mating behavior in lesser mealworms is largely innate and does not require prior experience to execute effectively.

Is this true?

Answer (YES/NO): YES